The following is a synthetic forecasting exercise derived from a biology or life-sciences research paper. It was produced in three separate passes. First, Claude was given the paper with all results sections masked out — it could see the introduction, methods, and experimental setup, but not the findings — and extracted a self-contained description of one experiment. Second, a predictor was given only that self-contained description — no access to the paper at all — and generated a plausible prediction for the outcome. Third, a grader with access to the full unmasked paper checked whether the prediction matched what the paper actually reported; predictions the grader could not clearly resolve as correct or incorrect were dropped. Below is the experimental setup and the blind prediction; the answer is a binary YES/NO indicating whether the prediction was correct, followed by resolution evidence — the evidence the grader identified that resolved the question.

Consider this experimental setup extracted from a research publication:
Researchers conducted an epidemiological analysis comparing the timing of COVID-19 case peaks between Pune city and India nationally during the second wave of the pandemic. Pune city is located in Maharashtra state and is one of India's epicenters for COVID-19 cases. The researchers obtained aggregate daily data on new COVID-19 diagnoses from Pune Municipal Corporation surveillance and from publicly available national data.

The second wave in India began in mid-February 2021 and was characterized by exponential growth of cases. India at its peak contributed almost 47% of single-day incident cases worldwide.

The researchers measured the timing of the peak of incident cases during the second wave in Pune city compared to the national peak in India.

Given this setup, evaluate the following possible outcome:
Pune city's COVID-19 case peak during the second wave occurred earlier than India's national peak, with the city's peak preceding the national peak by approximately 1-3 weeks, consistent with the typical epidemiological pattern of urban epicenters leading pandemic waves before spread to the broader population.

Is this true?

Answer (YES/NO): YES